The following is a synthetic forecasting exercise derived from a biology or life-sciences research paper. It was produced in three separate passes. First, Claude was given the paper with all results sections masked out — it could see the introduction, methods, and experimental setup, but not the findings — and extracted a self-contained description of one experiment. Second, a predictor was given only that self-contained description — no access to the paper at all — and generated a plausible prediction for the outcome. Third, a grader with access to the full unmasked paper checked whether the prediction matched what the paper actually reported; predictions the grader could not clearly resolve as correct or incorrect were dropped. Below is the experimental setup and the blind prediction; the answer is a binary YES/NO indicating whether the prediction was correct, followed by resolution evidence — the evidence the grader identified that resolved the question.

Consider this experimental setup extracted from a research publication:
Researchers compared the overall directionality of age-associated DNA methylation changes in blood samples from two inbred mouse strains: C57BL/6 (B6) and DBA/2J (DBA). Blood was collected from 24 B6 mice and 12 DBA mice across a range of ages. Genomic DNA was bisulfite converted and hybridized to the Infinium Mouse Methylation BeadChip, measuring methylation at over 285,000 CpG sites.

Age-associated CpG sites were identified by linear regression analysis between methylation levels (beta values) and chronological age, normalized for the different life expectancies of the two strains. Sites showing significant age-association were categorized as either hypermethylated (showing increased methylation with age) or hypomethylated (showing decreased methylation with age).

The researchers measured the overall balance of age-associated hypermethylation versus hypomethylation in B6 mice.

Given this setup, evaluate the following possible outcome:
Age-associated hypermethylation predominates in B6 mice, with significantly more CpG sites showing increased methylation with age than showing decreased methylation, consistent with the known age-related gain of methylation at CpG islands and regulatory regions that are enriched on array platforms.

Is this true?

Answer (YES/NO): NO